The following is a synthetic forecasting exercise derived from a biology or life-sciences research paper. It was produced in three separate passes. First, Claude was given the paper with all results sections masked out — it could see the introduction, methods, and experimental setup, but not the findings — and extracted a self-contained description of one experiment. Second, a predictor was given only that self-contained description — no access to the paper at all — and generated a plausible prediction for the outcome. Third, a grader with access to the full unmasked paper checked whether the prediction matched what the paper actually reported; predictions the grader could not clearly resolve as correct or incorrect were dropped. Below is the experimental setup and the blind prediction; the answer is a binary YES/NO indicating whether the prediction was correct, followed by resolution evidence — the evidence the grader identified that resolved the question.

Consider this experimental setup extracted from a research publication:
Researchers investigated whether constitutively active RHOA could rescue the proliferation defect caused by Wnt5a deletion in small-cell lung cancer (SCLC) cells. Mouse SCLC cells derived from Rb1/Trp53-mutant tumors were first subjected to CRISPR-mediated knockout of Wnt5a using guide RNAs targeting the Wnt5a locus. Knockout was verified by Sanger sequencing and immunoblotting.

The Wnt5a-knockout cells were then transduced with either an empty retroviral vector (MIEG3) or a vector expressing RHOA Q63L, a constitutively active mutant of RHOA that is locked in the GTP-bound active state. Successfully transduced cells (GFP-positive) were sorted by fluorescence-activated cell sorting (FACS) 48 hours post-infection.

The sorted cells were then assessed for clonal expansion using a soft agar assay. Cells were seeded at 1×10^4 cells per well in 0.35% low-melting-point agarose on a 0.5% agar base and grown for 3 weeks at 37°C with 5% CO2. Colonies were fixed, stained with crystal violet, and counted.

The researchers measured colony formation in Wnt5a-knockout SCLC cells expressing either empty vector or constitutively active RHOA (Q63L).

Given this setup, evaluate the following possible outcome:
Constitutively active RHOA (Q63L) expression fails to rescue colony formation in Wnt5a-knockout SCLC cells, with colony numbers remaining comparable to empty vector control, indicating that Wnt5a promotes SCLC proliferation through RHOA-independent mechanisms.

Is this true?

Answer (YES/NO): NO